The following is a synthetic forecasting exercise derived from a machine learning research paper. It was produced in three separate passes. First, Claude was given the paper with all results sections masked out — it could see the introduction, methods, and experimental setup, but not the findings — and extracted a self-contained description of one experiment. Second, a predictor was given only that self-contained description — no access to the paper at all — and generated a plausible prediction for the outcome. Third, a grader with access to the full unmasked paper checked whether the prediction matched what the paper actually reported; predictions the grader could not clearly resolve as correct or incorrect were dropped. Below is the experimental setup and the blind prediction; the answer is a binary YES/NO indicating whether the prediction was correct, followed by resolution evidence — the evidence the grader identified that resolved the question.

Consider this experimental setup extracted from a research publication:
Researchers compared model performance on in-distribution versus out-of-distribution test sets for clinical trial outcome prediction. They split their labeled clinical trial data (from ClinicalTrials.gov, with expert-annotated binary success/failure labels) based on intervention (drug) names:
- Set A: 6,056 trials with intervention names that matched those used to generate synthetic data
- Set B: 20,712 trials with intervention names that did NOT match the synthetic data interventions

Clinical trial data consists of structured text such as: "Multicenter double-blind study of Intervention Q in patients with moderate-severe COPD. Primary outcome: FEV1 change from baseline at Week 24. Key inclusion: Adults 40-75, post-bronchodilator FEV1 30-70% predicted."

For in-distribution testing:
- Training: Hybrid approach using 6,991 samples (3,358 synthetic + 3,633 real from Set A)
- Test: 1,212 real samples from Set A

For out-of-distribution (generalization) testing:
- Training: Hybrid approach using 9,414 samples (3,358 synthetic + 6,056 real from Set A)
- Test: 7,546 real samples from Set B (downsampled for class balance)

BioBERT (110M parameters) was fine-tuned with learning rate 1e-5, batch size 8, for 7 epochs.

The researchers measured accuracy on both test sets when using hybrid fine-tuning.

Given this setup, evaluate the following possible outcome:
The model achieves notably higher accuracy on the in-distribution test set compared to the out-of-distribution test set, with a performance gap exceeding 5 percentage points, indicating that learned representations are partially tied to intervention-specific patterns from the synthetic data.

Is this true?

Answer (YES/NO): NO